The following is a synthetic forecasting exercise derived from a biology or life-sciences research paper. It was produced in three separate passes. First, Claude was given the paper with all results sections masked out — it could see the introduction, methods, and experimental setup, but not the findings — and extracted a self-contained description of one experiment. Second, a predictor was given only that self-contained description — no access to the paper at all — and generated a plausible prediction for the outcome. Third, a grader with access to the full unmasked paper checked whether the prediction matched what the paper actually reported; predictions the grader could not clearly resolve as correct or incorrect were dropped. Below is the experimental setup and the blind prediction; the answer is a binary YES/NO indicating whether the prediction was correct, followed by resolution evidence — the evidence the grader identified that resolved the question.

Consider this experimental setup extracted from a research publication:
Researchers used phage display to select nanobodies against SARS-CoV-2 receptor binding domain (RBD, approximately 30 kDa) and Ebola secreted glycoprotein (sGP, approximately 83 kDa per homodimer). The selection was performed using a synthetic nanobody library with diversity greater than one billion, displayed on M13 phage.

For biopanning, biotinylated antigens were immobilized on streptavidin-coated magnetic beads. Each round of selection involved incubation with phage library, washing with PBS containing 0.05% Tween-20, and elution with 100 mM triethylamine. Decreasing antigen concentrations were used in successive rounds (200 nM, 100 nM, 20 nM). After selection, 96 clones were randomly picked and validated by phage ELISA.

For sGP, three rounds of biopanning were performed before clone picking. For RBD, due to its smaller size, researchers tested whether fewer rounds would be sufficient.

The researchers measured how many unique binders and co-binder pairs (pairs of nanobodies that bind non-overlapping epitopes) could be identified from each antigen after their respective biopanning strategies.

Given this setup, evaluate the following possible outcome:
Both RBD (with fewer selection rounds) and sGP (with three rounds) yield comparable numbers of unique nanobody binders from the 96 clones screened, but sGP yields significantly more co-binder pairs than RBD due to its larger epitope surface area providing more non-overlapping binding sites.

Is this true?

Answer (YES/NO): NO